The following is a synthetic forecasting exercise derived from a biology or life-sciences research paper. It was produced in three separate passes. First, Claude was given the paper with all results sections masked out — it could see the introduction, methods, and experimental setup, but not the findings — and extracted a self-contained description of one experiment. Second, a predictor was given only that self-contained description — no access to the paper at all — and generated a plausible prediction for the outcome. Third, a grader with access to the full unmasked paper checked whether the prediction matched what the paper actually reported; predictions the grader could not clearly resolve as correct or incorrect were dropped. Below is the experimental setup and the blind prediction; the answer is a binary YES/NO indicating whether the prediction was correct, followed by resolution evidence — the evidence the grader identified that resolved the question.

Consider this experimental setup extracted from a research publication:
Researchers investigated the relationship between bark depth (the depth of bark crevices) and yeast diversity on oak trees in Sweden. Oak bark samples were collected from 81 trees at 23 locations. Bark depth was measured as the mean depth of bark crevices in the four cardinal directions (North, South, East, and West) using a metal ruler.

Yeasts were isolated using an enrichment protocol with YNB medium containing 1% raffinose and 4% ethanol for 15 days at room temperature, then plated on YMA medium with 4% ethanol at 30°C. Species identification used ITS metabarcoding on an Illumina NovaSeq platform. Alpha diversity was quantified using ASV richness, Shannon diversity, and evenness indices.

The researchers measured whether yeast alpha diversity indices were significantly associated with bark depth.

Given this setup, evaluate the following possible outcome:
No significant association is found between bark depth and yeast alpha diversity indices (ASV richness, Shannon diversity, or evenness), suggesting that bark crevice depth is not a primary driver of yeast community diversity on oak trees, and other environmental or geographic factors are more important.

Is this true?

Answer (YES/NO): YES